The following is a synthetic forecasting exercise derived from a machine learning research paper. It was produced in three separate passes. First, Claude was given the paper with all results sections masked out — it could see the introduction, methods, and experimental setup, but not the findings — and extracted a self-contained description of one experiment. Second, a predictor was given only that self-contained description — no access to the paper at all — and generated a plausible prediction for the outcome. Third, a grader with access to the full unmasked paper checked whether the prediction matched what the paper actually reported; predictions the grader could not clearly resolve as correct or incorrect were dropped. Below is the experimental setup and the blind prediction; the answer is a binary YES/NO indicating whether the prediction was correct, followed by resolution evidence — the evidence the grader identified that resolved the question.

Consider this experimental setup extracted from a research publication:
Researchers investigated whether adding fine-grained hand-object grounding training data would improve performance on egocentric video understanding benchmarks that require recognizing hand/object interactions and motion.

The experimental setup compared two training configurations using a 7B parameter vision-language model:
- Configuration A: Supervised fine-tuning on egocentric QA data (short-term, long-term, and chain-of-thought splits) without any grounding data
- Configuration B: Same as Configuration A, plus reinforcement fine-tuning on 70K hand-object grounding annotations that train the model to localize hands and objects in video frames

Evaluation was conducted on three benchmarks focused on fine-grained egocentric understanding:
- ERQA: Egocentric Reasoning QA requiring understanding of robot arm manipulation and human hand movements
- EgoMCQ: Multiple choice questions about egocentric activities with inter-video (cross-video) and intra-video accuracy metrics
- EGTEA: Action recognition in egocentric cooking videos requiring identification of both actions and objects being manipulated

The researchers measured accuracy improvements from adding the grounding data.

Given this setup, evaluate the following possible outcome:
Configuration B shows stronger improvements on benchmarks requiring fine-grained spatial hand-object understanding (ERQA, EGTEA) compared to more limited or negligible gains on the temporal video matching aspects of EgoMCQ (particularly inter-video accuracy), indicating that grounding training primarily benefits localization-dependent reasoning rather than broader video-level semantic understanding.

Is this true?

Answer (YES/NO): NO